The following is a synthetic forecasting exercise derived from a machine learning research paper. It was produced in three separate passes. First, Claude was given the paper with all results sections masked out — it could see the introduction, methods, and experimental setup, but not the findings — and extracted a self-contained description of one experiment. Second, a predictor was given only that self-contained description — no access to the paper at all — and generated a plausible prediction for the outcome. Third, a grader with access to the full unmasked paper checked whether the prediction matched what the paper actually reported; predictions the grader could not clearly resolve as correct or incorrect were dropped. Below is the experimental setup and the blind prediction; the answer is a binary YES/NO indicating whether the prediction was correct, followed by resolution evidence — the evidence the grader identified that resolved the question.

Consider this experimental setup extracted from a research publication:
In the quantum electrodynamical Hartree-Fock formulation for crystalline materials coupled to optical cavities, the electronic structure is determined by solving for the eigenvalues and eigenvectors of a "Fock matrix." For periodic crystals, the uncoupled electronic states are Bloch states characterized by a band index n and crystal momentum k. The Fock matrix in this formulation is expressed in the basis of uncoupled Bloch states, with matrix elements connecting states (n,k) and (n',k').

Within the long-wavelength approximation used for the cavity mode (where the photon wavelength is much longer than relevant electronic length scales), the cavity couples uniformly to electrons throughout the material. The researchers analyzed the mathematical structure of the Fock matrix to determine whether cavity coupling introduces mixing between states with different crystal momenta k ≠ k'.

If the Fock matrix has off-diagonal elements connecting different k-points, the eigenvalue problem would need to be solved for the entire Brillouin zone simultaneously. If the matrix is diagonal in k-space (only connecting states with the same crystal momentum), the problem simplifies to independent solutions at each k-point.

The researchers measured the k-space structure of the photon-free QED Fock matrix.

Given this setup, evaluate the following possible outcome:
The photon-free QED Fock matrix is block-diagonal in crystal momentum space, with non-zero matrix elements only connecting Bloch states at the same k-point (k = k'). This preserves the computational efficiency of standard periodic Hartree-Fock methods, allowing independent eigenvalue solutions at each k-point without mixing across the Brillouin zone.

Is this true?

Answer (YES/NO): YES